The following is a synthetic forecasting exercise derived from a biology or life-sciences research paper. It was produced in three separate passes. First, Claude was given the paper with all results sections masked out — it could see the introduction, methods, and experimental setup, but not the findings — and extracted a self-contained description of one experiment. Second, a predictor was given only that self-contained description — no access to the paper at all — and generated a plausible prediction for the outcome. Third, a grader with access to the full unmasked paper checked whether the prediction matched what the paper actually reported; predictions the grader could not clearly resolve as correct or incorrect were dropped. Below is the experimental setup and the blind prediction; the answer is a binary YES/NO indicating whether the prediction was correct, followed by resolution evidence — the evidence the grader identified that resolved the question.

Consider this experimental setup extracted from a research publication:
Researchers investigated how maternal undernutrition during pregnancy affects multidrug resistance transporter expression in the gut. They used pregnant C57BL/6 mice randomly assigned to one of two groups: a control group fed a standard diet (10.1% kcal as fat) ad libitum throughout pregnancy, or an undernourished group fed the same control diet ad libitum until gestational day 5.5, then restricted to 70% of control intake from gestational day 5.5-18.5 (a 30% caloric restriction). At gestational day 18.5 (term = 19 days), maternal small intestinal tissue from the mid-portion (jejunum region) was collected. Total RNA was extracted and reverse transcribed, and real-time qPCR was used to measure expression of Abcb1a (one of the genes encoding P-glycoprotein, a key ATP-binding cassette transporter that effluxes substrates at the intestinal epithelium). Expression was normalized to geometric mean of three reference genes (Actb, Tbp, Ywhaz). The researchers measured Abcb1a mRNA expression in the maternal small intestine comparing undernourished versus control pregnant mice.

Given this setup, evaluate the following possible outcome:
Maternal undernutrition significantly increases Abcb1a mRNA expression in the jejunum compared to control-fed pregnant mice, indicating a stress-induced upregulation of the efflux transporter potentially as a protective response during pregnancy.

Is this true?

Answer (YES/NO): YES